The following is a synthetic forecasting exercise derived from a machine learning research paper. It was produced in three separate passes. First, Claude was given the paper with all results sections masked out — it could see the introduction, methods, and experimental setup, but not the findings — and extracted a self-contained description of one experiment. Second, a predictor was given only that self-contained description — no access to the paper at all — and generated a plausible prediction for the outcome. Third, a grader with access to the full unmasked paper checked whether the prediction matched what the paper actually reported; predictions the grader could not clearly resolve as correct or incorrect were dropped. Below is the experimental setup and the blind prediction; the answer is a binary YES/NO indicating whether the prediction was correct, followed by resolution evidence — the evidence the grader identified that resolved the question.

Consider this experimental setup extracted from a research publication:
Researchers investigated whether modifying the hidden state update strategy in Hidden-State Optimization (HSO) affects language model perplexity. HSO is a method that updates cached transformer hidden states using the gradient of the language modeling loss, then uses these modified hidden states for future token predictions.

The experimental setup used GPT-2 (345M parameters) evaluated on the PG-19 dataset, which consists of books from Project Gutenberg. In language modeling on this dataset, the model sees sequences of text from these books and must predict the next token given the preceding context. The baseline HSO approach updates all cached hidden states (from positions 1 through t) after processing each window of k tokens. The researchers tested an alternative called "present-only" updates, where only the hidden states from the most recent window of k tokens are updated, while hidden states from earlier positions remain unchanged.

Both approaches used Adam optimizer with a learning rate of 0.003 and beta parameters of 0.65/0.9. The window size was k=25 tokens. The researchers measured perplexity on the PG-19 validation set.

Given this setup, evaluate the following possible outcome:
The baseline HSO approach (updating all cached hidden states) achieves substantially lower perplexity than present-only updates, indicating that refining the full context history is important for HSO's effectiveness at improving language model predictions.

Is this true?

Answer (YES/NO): NO